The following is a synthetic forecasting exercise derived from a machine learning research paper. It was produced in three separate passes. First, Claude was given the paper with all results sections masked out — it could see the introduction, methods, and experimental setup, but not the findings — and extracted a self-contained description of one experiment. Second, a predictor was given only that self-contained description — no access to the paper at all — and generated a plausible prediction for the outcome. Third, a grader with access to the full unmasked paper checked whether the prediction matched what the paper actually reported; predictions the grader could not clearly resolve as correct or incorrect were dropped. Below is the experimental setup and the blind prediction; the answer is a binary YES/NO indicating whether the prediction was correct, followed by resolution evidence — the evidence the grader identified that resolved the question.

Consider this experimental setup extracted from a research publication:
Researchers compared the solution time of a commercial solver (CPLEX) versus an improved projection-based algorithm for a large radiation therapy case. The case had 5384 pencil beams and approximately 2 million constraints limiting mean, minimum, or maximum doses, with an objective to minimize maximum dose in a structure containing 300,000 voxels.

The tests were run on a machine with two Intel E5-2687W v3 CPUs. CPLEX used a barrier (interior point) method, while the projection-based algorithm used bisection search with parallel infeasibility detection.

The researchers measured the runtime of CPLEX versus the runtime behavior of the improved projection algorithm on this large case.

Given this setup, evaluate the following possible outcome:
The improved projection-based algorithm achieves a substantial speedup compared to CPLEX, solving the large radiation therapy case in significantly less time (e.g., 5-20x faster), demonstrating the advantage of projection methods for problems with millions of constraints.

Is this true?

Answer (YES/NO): NO